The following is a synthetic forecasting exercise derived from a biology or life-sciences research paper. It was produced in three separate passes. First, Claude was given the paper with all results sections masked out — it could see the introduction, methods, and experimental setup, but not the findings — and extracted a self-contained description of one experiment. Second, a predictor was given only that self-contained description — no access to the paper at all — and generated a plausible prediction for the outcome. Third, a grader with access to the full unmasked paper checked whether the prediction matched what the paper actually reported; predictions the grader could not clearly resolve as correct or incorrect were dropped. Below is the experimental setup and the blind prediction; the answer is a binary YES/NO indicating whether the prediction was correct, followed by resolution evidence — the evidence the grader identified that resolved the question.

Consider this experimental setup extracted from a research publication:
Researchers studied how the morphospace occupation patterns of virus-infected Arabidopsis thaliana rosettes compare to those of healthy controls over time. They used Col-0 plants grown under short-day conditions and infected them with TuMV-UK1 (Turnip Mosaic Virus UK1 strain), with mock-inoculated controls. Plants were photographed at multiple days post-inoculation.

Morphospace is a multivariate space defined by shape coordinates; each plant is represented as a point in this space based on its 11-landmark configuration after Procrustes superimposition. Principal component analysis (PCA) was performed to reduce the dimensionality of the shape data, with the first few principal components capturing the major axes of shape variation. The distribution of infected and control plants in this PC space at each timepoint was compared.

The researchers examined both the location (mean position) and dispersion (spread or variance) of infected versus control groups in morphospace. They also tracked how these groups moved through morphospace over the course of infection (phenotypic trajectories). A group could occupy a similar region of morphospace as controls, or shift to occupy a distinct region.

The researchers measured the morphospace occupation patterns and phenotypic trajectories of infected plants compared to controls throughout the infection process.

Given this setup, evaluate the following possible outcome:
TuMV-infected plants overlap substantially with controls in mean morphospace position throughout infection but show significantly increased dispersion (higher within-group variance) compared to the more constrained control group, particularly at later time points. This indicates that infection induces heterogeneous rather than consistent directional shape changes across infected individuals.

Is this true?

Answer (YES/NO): NO